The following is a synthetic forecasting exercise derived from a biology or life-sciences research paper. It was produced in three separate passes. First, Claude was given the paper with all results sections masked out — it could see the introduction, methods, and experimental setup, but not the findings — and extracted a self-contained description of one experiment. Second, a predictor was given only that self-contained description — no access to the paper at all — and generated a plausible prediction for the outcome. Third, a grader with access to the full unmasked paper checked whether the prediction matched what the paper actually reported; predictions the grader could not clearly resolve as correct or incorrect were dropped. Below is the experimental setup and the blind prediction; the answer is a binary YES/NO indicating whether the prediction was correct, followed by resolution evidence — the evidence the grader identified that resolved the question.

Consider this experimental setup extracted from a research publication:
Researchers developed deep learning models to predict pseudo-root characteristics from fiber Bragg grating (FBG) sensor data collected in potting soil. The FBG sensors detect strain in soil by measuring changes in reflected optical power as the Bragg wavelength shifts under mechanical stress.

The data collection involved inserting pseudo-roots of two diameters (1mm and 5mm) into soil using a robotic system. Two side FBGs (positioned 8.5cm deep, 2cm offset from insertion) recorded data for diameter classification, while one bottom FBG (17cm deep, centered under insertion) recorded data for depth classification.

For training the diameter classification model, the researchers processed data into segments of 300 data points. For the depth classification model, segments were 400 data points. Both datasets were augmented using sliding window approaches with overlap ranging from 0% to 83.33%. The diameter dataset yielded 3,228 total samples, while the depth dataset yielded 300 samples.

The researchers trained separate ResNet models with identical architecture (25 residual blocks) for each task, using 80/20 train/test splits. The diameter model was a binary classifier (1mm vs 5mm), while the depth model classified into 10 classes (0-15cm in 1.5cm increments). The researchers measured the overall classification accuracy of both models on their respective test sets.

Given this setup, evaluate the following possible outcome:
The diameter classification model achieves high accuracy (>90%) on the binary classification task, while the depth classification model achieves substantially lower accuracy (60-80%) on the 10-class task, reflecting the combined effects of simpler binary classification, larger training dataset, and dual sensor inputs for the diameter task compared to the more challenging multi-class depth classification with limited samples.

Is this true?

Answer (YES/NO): NO